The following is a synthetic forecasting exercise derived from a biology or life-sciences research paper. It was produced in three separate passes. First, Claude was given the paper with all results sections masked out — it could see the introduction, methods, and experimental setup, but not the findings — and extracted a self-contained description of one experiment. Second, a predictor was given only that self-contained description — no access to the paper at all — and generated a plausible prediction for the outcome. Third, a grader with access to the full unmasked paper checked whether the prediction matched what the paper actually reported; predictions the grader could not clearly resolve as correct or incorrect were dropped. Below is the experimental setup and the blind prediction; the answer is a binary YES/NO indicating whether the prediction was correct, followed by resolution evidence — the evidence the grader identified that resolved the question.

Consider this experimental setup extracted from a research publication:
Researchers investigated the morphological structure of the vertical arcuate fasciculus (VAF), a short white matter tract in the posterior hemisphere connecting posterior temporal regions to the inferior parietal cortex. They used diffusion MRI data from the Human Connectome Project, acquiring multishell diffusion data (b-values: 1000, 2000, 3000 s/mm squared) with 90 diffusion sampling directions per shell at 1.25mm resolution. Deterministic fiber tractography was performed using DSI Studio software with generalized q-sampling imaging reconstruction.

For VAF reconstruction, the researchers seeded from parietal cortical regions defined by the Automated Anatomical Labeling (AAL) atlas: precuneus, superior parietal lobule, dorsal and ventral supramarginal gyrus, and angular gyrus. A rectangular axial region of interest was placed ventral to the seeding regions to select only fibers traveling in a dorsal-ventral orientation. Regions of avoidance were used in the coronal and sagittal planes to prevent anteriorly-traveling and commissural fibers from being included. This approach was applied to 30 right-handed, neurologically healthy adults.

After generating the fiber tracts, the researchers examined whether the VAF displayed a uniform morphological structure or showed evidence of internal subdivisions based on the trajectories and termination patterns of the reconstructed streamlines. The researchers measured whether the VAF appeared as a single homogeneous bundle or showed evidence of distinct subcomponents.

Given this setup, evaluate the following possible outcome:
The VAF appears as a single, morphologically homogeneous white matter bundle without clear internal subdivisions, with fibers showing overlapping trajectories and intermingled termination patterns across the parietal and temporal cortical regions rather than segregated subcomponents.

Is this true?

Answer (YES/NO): NO